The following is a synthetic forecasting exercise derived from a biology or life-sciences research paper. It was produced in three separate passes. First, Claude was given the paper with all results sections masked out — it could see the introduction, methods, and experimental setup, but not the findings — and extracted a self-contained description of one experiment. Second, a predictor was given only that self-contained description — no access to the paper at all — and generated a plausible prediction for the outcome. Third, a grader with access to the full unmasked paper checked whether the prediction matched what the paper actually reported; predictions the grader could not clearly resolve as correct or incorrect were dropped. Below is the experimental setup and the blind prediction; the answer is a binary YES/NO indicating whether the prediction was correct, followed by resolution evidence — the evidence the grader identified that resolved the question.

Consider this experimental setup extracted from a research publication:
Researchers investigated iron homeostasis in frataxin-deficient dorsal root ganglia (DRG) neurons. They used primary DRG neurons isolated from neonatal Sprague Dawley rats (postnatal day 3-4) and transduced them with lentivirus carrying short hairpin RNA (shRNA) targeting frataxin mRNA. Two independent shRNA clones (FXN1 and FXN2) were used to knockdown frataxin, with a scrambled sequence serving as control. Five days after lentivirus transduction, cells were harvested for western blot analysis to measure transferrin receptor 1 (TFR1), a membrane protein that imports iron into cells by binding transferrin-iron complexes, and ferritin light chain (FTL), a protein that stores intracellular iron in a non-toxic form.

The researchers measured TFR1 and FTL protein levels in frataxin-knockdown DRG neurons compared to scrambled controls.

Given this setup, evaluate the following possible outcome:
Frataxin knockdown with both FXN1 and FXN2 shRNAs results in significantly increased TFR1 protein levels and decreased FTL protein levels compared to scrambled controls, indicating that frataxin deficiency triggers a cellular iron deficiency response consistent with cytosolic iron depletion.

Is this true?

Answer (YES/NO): YES